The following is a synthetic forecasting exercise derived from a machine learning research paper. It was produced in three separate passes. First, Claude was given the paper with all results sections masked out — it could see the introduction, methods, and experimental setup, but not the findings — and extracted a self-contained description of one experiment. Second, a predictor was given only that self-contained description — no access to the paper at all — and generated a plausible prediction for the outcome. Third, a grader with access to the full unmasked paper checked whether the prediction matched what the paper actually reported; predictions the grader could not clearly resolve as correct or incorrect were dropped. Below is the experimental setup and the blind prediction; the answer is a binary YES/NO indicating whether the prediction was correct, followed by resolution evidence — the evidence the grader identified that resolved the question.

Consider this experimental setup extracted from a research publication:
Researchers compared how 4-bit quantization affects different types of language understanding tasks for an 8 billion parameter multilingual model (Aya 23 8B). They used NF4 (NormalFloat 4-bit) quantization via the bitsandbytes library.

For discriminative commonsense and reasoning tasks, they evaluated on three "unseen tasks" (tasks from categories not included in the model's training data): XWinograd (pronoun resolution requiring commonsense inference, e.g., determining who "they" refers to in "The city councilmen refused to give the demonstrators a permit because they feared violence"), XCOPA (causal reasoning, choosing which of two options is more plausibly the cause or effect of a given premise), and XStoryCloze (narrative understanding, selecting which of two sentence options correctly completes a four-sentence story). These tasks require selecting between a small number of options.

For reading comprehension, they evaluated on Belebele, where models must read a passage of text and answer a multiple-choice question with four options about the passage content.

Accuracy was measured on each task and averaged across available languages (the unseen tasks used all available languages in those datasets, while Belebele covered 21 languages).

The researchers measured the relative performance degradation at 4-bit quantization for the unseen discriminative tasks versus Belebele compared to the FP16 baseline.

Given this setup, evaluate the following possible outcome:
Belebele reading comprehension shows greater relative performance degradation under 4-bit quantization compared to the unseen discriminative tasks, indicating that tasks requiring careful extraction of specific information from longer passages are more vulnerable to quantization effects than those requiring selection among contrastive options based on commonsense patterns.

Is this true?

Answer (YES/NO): YES